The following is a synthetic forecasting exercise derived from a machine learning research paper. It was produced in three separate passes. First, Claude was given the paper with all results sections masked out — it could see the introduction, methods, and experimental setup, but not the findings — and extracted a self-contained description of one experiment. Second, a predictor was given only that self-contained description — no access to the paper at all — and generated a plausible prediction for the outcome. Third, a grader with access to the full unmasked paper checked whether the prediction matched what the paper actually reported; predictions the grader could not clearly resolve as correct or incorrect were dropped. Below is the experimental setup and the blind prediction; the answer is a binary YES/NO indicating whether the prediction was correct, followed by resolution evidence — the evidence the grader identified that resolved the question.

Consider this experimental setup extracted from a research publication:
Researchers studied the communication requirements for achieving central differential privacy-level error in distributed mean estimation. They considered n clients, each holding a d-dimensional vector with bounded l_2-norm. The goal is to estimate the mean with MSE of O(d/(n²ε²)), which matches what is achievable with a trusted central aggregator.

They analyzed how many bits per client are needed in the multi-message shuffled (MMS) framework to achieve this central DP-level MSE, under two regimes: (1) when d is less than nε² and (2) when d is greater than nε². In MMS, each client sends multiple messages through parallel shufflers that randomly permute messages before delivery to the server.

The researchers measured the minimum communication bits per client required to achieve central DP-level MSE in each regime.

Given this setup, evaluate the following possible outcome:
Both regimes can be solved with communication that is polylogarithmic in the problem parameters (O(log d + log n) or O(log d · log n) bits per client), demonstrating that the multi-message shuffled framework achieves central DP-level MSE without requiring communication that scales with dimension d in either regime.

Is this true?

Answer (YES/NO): NO